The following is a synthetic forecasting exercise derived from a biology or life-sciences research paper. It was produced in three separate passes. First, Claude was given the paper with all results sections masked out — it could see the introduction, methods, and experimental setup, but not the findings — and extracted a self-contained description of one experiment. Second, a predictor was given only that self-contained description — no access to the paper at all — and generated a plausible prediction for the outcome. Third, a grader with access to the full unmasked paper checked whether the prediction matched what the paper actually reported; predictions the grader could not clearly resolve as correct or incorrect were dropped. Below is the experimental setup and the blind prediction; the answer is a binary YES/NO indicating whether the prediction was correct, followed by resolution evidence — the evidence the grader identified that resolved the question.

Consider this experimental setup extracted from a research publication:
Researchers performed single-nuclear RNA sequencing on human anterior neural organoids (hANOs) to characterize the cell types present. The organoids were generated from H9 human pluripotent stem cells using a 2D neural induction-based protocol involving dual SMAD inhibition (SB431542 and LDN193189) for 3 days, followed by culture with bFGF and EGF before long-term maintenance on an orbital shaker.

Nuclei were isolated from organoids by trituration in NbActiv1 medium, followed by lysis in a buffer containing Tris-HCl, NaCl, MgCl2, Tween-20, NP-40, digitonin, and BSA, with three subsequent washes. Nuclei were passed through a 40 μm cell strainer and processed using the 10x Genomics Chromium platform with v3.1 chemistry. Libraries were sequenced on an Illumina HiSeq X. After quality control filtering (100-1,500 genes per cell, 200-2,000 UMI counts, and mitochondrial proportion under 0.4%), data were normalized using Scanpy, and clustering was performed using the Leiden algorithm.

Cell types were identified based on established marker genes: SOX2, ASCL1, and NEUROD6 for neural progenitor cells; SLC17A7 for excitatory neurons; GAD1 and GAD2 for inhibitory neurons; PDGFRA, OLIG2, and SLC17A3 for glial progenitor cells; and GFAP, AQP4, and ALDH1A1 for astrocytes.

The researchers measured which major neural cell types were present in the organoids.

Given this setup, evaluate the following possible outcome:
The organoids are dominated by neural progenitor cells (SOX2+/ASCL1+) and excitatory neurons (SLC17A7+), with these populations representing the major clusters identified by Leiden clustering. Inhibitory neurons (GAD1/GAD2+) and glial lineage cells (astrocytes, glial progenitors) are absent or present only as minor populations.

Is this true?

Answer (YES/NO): NO